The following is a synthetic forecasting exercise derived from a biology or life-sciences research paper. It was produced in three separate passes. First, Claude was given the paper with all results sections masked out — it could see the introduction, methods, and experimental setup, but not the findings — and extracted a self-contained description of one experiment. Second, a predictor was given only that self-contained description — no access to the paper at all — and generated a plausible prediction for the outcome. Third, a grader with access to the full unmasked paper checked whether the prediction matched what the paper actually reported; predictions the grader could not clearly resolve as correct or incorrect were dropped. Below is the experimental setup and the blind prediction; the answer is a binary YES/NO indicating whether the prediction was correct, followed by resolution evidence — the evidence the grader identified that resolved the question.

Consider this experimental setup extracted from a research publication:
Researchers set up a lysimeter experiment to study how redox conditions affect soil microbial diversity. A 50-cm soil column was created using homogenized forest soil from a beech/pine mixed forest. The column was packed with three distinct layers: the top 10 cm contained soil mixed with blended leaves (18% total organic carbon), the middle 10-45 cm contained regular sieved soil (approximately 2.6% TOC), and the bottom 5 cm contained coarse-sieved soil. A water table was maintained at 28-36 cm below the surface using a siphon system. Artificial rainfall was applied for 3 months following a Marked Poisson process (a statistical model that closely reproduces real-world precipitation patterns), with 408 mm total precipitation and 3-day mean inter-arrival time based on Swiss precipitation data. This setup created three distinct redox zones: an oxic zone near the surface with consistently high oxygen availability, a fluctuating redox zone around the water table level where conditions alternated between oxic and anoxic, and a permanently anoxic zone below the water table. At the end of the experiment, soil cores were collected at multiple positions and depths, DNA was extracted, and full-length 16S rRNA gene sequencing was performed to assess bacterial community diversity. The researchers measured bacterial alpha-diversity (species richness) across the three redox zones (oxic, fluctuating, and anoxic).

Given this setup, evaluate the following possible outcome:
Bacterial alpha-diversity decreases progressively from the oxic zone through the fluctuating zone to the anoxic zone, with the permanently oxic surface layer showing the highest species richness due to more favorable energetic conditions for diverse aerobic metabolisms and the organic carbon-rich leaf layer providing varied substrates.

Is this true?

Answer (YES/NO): YES